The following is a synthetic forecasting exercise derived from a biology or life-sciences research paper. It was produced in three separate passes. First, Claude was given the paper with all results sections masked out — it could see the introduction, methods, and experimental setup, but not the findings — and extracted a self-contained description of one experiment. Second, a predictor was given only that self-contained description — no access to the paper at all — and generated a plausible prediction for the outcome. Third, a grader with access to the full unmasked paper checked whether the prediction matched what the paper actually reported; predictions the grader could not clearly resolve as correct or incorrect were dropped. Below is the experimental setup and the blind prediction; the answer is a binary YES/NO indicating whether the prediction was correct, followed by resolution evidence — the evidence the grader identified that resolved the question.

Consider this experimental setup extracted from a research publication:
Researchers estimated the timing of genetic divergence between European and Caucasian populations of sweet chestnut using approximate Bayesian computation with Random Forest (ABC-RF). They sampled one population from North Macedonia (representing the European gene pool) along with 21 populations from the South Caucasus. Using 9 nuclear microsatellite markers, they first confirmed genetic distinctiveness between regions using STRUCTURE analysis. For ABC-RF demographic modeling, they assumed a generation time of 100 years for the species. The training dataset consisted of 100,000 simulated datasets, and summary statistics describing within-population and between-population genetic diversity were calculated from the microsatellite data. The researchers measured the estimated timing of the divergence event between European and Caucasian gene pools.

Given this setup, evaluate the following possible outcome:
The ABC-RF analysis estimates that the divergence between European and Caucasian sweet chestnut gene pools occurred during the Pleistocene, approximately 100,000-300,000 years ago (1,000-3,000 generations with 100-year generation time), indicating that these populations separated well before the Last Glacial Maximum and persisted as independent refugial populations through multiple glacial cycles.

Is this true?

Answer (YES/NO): NO